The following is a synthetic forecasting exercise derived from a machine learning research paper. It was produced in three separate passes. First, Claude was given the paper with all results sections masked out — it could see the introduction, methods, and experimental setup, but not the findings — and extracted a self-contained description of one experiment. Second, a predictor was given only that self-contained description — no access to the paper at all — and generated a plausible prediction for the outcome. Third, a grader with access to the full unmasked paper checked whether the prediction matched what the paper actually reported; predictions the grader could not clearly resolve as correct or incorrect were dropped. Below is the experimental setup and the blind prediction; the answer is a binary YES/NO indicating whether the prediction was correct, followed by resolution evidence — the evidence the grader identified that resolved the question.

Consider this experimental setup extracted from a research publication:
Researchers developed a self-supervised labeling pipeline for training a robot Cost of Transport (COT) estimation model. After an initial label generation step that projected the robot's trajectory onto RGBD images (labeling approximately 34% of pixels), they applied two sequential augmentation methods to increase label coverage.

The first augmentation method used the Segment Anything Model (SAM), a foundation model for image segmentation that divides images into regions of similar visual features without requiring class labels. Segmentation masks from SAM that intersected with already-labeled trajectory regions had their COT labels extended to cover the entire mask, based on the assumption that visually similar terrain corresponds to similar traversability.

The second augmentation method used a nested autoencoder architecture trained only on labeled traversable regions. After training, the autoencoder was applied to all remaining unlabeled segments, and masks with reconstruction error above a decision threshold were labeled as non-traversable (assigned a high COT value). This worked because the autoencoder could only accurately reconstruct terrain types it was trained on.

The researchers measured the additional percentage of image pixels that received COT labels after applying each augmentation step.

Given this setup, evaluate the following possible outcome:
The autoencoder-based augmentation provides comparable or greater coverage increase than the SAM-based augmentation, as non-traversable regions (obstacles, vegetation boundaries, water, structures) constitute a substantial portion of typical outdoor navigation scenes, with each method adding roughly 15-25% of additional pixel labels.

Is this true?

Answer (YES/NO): NO